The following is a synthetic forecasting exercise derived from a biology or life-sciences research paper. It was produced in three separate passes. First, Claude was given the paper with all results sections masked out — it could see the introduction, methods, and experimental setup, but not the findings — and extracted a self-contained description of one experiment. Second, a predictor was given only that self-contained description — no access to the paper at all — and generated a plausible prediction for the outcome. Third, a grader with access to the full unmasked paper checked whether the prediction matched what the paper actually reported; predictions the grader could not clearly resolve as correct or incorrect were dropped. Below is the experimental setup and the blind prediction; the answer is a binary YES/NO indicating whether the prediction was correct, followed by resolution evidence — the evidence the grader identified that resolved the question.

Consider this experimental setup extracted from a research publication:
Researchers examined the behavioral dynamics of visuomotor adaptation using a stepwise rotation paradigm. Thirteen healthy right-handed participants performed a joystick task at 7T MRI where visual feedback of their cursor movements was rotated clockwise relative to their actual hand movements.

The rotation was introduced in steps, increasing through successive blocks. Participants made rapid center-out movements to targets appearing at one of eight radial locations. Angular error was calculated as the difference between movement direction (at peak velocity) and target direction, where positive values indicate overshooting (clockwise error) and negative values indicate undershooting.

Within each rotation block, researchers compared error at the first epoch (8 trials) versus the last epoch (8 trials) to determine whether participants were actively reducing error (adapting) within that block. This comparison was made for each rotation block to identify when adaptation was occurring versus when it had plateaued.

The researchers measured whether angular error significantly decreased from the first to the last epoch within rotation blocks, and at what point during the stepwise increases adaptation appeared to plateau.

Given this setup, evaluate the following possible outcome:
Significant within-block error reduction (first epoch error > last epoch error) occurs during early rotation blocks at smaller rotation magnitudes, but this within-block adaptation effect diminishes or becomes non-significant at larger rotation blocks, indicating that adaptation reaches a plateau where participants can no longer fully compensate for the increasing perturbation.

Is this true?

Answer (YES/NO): YES